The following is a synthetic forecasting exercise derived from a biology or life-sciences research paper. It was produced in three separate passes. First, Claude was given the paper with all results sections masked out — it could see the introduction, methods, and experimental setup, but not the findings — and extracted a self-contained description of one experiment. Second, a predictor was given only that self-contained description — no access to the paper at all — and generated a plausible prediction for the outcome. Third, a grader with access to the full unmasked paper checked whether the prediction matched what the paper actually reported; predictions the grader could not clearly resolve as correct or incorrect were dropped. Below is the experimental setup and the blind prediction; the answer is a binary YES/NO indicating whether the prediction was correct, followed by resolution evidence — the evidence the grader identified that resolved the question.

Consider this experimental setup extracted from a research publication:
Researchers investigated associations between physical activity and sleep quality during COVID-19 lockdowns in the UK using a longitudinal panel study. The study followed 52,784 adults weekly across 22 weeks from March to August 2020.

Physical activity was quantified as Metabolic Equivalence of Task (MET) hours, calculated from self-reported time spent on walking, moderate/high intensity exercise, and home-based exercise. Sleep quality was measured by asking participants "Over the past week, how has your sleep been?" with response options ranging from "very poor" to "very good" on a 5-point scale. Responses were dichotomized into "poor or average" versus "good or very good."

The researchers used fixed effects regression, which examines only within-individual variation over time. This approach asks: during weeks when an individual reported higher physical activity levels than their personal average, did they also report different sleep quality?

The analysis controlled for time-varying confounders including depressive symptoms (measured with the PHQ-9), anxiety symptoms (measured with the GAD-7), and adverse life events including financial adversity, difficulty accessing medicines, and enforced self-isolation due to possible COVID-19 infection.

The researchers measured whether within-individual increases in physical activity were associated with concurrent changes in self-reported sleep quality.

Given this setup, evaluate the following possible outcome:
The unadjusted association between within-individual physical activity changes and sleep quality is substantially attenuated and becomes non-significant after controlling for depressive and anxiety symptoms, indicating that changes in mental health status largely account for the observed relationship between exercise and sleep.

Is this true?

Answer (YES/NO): NO